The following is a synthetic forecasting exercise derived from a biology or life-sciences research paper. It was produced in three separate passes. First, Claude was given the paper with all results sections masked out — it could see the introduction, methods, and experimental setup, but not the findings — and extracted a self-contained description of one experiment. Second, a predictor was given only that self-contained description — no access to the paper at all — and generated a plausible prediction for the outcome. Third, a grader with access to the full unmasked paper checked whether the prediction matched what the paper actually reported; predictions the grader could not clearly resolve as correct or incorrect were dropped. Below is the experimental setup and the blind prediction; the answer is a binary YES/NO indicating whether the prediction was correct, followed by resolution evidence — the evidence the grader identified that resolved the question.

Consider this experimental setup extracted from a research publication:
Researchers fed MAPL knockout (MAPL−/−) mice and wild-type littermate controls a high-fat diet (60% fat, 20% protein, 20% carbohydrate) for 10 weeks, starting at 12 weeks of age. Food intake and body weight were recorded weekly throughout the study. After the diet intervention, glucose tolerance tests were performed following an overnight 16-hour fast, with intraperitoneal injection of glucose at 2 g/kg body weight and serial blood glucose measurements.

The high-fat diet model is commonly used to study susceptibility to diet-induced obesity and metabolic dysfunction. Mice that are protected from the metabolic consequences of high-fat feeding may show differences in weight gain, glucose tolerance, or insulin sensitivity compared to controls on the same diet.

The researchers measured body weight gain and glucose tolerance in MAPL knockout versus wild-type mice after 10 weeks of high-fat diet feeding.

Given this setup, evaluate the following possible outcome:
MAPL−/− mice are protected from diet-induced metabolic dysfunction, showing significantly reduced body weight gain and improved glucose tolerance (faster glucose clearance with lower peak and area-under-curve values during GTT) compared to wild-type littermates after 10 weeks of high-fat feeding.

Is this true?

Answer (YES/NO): YES